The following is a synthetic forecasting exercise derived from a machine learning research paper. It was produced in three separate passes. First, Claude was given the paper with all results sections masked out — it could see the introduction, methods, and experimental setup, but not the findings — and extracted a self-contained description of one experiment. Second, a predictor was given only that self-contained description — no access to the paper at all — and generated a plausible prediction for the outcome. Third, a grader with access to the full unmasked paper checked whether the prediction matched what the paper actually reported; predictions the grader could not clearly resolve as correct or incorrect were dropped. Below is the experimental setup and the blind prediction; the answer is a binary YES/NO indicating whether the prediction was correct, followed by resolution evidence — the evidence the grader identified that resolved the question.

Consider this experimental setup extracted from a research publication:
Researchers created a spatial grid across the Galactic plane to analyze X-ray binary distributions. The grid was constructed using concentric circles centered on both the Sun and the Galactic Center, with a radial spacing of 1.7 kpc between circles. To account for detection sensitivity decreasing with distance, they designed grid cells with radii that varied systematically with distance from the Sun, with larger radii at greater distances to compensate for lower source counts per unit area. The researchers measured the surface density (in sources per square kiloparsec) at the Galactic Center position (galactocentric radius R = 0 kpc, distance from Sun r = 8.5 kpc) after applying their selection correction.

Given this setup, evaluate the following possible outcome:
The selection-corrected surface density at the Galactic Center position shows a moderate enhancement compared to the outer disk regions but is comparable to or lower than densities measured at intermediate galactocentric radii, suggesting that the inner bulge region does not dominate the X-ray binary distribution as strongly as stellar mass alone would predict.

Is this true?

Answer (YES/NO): NO